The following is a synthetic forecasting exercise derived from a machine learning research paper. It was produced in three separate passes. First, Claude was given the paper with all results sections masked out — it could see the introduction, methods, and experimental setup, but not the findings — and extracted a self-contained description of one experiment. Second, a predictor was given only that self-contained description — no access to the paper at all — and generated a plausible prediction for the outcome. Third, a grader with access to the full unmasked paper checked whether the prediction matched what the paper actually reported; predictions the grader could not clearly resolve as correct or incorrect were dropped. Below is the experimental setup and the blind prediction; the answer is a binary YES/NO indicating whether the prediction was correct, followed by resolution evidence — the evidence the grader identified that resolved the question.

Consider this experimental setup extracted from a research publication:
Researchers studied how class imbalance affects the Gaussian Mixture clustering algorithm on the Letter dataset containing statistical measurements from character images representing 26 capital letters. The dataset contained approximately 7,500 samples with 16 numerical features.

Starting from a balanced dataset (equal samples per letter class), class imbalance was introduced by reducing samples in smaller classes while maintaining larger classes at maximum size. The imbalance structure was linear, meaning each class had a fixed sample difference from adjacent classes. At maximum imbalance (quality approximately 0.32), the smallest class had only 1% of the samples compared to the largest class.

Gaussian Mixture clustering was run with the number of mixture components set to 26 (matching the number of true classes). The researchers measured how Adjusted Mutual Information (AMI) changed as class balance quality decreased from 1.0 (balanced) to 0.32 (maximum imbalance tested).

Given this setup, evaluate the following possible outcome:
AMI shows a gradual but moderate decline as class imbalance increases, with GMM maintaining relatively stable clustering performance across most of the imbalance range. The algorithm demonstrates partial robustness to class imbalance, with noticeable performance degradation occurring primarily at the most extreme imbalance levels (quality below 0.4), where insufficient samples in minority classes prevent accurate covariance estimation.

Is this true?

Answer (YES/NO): NO